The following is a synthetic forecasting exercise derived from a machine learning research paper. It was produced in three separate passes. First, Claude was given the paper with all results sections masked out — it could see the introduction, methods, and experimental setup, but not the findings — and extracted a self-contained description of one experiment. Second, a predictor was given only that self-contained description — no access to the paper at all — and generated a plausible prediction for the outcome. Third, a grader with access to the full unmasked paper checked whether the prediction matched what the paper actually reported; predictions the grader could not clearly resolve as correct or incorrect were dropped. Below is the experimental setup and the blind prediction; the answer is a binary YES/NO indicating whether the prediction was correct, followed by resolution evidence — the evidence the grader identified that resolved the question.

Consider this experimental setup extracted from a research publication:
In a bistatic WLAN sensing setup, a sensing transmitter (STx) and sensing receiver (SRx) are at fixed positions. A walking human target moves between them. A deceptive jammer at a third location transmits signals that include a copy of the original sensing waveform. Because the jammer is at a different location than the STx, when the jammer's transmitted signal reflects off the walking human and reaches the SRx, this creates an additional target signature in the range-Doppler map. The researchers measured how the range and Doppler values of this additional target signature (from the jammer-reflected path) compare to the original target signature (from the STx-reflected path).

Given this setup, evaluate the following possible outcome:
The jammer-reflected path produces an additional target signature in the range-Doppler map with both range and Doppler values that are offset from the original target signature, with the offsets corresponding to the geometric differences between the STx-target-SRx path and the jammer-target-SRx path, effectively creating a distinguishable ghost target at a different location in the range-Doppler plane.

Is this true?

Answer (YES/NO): YES